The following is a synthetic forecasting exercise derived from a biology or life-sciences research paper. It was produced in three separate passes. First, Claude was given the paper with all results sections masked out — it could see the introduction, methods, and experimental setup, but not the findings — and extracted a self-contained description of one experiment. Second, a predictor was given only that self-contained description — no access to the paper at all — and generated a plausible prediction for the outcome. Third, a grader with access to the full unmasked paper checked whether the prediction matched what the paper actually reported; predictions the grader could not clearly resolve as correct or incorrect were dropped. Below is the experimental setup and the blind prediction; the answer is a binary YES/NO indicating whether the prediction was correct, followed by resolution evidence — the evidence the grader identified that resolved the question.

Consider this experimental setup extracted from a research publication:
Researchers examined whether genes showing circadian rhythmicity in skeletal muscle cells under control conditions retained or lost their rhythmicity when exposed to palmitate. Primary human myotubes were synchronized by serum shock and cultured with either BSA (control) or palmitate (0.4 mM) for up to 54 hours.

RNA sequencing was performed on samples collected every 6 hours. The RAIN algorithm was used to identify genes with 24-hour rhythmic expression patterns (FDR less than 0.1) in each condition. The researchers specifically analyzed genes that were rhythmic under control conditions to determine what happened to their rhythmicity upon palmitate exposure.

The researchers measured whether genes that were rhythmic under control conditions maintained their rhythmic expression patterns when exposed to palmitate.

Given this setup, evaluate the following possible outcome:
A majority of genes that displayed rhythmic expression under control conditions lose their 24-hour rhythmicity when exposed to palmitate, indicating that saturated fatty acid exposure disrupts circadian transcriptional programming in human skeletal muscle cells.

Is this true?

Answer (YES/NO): YES